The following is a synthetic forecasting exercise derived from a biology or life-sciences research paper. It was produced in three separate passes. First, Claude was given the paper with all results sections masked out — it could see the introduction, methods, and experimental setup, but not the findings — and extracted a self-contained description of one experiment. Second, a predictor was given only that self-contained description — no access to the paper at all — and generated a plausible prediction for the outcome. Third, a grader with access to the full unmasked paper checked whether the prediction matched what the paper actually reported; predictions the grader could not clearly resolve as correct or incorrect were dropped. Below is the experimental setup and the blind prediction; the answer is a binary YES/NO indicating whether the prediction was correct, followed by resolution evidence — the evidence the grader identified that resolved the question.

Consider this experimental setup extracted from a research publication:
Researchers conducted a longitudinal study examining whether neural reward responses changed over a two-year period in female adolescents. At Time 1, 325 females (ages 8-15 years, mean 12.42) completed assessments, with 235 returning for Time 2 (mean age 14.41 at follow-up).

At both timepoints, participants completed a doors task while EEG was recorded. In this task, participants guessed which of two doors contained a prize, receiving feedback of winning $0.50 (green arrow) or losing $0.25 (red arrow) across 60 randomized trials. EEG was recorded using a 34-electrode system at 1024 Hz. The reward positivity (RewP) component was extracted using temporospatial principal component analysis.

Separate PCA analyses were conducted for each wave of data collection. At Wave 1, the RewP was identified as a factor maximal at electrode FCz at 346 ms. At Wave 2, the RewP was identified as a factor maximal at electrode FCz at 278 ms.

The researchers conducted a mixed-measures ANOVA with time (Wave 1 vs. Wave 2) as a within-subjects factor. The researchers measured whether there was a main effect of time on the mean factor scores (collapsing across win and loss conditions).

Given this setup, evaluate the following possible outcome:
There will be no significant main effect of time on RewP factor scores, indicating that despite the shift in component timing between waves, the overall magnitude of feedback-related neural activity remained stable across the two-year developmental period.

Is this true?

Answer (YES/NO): NO